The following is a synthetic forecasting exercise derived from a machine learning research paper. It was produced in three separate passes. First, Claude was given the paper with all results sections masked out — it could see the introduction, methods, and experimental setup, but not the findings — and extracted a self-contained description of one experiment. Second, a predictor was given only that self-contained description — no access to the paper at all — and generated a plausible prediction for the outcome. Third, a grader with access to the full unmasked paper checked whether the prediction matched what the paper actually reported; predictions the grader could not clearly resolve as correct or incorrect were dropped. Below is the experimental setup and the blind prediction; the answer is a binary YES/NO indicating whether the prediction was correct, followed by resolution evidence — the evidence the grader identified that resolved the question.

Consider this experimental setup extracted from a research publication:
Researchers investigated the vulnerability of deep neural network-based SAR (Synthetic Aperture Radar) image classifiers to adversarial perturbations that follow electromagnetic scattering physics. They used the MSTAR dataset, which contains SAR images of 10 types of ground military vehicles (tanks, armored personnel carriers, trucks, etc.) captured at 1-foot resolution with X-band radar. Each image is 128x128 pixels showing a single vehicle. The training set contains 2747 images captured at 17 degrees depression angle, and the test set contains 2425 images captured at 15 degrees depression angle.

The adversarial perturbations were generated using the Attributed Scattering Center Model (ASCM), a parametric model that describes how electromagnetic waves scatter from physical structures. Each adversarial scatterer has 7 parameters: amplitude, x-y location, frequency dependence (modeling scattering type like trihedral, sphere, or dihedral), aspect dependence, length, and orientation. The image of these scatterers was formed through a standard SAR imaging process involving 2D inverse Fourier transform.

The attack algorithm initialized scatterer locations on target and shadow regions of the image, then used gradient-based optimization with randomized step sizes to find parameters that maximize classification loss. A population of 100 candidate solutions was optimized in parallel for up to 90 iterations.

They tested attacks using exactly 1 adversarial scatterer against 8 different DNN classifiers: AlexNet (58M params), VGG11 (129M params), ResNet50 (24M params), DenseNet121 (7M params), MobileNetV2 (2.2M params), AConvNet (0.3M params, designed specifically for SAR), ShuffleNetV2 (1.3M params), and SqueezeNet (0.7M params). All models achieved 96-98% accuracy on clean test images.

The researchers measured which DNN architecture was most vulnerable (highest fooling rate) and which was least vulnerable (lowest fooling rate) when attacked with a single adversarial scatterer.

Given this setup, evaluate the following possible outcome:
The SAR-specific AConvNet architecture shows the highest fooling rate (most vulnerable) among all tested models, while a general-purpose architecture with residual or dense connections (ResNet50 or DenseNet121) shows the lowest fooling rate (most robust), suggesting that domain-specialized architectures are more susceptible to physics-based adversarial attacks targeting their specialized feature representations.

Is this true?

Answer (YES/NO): NO